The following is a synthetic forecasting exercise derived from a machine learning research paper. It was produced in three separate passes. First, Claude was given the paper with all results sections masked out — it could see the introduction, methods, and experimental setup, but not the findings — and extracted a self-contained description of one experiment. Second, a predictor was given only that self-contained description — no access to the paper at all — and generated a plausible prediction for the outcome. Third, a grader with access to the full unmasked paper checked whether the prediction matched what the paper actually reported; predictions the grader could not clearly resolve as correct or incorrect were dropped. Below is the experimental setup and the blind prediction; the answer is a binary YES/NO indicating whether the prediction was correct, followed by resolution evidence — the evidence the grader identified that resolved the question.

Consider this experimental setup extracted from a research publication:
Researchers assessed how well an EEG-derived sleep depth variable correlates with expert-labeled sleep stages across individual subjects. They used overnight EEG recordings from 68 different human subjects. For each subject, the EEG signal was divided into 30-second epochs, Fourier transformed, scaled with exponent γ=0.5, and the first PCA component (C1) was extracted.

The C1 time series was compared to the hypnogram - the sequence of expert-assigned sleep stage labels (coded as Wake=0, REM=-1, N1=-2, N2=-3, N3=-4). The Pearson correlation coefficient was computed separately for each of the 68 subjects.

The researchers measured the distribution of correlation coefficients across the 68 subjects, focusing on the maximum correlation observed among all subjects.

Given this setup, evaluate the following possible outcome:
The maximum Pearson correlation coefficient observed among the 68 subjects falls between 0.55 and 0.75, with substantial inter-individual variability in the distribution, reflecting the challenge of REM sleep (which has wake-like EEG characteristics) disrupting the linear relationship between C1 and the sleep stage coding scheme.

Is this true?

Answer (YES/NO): NO